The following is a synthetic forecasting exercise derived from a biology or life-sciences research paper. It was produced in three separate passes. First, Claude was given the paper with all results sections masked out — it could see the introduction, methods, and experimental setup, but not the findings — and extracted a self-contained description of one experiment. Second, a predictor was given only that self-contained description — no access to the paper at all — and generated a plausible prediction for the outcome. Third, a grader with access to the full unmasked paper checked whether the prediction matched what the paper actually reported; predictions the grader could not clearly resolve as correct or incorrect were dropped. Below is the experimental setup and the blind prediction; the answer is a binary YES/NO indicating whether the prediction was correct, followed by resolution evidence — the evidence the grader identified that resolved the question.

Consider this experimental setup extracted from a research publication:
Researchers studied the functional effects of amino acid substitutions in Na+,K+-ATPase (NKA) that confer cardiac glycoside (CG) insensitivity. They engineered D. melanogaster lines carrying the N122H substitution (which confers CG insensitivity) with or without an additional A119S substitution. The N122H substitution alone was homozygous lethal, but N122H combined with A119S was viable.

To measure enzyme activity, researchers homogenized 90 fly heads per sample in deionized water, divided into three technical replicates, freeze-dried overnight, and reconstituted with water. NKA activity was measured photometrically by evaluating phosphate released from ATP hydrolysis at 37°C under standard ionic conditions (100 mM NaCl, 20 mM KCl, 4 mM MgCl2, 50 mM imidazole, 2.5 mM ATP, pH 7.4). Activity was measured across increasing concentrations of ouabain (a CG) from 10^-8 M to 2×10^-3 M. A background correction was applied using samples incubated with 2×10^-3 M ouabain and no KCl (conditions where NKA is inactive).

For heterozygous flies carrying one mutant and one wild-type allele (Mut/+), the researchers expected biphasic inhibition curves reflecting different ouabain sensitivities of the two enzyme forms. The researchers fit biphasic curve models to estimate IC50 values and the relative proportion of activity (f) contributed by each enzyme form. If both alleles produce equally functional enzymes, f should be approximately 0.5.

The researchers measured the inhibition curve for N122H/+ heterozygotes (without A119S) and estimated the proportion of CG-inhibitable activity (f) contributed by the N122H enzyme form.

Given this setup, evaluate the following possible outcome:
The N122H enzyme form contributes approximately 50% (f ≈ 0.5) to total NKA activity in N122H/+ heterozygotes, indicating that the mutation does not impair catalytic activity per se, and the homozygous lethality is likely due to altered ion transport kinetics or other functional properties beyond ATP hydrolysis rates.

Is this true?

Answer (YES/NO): NO